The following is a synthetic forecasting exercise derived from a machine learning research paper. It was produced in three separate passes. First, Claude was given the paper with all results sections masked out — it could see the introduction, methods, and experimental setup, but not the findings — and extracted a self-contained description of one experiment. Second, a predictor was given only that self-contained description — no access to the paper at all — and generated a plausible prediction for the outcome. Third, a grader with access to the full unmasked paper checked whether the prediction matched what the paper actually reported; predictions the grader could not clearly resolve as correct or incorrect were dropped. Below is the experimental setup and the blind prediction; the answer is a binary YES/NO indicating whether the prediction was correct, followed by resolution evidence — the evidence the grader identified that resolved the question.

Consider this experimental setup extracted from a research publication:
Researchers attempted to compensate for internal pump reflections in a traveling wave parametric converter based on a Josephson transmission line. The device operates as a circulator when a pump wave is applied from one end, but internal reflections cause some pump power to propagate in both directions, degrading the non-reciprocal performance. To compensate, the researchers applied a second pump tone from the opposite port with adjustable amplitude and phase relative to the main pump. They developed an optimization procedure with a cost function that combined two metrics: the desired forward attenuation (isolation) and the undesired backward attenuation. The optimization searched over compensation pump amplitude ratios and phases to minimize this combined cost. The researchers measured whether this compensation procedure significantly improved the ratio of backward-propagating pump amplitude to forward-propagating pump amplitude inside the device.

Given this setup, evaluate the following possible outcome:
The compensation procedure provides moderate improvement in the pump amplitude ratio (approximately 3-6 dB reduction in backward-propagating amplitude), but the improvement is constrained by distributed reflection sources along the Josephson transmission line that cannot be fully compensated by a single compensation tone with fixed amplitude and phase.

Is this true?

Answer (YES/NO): NO